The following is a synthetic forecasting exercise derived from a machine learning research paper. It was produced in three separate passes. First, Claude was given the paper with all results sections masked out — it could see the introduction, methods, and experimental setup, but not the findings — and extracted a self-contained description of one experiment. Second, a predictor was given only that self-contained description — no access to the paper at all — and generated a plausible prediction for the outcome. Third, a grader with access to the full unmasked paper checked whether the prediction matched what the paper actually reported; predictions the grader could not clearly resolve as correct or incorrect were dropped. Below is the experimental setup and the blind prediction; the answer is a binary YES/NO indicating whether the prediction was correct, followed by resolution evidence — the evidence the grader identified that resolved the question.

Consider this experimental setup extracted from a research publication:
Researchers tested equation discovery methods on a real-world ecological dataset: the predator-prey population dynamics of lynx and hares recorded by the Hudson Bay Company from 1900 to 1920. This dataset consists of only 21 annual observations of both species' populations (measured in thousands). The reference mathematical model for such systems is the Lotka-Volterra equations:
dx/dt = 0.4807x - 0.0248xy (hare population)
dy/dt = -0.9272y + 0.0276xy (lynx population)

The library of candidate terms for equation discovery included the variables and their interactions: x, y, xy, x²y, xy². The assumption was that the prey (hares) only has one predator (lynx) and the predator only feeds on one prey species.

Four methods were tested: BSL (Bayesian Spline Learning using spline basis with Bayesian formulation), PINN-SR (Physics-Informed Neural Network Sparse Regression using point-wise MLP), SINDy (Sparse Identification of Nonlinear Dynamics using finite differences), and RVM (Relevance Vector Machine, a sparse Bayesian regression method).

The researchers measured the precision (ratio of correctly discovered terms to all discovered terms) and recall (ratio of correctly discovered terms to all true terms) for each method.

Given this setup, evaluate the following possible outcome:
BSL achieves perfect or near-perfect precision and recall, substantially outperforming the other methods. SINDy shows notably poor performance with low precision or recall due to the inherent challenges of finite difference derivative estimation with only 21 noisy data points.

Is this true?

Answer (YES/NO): YES